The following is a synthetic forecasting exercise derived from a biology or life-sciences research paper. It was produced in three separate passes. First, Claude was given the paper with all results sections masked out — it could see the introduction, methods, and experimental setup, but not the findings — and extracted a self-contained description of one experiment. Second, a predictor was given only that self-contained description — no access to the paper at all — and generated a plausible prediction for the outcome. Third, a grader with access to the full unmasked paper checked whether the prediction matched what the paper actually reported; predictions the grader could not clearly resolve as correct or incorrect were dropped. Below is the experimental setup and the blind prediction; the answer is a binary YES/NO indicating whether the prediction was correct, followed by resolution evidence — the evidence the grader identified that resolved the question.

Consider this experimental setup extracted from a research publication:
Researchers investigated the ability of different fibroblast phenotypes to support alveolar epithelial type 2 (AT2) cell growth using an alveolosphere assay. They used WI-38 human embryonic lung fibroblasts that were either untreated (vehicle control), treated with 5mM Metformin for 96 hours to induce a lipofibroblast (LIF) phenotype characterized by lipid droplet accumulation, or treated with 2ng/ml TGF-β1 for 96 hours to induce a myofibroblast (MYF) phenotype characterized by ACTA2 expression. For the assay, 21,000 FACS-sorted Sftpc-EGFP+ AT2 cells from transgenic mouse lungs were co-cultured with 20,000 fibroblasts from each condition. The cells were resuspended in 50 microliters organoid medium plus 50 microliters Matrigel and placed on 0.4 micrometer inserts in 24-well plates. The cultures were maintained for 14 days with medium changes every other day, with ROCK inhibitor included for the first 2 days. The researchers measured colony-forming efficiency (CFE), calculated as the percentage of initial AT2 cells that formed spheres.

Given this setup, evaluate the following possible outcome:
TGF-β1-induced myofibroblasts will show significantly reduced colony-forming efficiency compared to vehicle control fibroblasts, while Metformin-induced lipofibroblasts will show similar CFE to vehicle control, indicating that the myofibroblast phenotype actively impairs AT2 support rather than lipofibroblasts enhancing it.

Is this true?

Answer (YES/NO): NO